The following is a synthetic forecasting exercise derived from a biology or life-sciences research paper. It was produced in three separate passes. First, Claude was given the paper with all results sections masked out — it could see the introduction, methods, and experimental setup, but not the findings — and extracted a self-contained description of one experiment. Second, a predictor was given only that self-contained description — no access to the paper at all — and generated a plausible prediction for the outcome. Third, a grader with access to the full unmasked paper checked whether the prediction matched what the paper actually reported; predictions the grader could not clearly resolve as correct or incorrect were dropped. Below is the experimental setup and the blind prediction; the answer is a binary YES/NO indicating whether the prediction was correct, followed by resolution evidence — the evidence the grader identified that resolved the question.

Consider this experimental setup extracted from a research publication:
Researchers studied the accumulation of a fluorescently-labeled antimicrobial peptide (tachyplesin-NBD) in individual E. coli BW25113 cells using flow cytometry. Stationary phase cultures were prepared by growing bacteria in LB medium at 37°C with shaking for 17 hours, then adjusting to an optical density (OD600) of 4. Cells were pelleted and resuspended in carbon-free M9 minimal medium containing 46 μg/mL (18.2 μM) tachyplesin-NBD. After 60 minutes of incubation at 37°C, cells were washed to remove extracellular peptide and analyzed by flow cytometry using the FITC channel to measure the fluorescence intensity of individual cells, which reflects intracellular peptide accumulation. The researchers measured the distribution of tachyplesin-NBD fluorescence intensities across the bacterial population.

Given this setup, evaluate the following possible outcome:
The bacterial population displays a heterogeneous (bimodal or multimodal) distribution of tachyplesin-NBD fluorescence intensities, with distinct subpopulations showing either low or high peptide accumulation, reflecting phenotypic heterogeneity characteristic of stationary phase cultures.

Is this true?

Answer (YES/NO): YES